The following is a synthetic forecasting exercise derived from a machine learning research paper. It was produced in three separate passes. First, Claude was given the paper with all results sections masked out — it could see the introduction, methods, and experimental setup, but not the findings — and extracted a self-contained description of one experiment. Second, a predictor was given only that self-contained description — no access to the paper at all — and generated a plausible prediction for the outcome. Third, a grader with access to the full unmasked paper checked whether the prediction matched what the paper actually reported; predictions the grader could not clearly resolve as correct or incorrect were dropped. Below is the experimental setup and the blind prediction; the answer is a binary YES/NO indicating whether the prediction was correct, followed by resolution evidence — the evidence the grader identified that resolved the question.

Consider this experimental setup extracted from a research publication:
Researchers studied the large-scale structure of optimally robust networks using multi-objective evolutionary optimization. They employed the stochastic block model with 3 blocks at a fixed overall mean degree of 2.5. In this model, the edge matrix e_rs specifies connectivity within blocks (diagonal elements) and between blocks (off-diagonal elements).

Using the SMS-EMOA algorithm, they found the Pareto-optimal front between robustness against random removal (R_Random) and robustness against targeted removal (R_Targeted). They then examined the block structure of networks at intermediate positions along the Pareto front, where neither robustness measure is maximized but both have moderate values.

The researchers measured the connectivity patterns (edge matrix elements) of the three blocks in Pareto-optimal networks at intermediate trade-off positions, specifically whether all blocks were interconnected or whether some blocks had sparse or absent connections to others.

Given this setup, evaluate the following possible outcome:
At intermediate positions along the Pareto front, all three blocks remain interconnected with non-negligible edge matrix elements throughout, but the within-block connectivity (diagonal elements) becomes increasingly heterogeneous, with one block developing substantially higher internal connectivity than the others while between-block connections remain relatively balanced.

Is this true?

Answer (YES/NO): NO